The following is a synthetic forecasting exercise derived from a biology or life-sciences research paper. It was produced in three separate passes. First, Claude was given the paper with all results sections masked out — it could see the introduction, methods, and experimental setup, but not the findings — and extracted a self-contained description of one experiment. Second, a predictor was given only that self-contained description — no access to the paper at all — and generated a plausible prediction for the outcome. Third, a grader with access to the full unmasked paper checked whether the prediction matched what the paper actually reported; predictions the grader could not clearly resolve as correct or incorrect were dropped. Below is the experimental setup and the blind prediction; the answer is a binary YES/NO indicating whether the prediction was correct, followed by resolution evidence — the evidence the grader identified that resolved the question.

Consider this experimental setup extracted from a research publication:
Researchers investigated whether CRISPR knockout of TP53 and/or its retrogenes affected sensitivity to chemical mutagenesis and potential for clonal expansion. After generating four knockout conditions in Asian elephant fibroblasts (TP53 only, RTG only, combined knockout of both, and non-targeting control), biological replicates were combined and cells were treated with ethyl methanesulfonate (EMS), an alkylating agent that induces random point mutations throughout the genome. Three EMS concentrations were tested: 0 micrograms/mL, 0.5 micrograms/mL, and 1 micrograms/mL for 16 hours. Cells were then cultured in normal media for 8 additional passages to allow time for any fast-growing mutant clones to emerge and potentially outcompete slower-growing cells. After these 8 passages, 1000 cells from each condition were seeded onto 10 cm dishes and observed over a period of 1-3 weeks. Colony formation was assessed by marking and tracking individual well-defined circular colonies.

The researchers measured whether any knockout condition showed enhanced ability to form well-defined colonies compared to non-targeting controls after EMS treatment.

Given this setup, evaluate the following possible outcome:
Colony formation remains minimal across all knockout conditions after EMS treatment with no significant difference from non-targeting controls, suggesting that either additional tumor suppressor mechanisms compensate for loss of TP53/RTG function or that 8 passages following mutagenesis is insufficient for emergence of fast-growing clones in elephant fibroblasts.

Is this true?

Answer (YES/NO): NO